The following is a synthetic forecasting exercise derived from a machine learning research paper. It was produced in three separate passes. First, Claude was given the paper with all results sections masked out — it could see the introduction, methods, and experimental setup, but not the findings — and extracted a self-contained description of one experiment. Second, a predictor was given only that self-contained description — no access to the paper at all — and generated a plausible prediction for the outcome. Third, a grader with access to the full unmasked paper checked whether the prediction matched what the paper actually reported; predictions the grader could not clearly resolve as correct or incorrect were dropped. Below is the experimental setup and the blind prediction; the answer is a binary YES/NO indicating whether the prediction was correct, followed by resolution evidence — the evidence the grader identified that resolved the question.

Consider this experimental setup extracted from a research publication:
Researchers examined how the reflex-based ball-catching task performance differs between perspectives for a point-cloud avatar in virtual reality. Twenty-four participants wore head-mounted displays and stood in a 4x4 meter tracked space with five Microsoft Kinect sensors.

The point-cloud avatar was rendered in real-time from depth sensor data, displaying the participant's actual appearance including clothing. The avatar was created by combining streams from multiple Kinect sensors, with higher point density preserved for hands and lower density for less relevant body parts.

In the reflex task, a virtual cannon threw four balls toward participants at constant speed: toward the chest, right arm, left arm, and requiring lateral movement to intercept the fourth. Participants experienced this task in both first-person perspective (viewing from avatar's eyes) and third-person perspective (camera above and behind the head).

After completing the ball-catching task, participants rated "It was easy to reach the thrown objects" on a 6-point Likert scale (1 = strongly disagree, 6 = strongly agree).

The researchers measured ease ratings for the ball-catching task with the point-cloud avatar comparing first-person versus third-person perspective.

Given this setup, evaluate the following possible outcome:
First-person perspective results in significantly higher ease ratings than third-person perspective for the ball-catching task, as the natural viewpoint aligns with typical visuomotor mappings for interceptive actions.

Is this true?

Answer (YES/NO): YES